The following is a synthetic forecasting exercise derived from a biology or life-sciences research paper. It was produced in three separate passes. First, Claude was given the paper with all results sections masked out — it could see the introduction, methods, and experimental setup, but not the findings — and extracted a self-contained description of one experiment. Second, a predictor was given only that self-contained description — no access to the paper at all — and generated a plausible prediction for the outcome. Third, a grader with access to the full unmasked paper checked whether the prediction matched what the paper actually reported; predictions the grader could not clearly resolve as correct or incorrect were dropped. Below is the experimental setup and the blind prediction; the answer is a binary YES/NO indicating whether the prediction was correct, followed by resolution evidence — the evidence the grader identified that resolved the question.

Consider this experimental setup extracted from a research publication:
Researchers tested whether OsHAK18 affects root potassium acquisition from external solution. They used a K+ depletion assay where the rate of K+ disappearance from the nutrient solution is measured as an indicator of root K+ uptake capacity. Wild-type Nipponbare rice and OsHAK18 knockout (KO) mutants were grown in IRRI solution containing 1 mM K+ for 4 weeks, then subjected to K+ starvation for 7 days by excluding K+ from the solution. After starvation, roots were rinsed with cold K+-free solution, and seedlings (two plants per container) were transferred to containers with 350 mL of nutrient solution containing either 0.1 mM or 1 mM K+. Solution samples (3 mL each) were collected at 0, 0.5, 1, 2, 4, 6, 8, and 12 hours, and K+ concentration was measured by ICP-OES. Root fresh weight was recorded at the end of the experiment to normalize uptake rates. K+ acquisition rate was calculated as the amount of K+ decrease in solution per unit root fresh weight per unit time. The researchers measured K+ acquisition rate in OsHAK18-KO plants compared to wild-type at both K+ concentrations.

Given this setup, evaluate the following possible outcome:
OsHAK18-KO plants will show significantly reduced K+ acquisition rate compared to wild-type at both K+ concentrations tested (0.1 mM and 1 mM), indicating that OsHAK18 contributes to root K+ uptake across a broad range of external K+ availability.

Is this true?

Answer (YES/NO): NO